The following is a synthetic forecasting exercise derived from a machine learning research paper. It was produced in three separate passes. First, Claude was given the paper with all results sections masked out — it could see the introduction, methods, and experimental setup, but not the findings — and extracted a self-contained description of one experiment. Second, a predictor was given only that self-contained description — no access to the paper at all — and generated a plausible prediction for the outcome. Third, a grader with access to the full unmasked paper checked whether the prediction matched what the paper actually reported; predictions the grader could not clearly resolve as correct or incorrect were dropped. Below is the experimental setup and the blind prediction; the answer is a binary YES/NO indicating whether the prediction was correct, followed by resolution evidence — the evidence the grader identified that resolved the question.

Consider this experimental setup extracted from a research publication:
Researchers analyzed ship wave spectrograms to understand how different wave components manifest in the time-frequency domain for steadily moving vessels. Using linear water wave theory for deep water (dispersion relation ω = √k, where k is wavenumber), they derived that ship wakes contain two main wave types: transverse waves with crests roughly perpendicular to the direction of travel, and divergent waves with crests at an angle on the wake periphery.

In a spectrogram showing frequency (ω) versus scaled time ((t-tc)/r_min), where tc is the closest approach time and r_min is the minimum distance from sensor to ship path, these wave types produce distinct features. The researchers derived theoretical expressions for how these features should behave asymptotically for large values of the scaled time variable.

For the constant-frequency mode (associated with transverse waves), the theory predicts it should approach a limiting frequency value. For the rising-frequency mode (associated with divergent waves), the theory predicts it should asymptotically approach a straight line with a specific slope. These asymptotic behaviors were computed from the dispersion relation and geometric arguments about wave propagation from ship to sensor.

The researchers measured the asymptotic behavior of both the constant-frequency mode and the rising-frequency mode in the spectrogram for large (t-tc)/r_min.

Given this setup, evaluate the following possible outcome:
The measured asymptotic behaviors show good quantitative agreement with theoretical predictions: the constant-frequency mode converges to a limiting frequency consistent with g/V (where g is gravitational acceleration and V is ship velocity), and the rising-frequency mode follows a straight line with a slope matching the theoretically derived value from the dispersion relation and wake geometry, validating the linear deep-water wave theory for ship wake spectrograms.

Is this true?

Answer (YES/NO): YES